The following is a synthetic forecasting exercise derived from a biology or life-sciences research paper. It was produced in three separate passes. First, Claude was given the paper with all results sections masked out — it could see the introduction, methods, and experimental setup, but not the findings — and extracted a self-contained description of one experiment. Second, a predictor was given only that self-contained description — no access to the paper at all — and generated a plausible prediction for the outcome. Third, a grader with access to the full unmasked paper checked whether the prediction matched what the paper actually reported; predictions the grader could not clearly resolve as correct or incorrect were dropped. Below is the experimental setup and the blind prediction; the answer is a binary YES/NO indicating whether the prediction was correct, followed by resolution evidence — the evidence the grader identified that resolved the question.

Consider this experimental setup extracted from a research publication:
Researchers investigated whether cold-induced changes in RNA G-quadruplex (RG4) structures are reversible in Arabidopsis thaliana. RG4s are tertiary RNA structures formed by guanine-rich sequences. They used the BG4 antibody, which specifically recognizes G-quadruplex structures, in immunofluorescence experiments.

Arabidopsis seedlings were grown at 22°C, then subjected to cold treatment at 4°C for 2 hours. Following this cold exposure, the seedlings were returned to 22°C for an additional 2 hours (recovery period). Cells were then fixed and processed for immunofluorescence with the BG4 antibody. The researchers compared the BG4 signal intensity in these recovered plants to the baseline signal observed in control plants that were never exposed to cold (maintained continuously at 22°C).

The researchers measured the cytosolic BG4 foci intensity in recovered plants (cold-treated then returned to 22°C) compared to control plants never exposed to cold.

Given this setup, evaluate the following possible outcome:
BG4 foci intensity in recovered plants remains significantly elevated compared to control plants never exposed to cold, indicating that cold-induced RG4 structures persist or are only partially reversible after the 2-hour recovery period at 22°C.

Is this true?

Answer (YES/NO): NO